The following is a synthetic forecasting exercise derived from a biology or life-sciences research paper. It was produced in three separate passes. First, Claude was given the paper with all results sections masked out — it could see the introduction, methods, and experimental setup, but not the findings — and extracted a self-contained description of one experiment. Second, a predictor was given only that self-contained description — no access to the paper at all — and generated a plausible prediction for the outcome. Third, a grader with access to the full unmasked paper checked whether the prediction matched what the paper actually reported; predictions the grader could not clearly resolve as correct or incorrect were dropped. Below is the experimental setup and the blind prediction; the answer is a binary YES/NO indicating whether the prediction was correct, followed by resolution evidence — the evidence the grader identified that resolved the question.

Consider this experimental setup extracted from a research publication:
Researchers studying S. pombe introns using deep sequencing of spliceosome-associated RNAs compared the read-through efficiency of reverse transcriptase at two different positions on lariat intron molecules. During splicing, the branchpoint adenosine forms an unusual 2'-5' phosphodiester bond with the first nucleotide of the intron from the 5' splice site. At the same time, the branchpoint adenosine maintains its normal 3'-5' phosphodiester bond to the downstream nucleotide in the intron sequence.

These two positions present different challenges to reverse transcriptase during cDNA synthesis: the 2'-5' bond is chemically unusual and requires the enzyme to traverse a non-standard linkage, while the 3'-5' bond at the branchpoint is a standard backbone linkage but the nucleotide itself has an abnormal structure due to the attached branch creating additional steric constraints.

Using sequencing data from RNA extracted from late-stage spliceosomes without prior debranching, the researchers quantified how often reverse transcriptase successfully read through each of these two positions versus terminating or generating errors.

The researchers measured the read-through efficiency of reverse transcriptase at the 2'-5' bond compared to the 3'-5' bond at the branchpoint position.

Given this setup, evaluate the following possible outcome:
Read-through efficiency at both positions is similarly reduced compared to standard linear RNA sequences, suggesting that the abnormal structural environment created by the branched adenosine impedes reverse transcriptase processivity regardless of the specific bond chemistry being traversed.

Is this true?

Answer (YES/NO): NO